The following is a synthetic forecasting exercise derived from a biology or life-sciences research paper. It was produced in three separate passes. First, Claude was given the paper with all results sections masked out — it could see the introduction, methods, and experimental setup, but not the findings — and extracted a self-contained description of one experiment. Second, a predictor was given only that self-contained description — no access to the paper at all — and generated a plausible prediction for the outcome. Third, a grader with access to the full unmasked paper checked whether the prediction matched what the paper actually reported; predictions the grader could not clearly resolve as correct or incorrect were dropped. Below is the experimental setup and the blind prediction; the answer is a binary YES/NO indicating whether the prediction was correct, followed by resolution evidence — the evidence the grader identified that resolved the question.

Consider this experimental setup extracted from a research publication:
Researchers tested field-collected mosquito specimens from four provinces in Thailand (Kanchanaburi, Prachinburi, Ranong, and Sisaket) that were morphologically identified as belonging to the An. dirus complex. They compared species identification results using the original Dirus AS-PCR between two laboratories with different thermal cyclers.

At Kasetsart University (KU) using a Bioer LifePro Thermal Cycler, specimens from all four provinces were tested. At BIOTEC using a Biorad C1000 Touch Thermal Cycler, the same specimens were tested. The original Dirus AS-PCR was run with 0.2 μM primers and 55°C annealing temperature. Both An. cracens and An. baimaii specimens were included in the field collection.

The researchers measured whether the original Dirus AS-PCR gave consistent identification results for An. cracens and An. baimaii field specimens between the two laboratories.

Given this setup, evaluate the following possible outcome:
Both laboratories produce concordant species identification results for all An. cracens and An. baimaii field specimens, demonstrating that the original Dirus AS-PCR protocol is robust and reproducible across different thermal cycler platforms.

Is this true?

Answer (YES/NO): NO